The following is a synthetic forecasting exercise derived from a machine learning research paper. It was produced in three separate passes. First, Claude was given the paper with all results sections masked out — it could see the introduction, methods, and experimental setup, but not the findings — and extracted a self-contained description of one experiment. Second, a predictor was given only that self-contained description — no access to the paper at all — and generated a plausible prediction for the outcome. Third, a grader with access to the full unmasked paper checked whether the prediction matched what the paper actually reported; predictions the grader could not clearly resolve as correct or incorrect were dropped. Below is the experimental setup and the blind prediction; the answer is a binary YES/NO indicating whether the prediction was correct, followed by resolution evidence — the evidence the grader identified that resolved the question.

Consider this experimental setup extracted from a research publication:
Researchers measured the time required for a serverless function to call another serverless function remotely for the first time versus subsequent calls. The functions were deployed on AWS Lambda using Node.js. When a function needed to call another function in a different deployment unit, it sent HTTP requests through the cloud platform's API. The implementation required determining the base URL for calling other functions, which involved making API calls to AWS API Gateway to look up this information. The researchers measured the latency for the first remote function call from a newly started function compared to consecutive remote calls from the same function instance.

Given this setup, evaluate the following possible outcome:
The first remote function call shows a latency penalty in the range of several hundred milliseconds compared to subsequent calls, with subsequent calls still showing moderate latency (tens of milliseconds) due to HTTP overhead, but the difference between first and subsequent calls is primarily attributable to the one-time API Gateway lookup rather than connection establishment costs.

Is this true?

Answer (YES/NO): NO